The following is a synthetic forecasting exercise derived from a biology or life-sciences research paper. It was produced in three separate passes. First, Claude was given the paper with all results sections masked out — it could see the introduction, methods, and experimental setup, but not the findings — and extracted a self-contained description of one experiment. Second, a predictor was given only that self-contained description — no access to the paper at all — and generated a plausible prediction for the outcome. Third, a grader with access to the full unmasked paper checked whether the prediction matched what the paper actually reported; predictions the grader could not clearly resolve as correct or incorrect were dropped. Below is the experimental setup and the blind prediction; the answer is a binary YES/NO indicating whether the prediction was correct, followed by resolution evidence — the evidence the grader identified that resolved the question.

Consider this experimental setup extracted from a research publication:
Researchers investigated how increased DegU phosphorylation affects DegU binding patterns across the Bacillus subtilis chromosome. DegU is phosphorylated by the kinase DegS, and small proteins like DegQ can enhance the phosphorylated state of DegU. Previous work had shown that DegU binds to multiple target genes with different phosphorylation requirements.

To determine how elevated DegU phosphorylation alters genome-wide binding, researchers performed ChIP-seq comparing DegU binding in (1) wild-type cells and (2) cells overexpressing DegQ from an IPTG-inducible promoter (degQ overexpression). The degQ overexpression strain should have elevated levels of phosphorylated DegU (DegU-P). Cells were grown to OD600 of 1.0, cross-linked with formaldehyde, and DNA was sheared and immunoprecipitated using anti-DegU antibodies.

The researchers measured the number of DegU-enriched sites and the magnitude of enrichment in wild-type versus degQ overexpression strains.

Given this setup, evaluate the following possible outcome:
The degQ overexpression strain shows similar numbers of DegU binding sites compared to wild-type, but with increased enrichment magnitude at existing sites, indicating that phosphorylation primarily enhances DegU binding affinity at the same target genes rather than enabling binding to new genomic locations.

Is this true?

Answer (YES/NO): NO